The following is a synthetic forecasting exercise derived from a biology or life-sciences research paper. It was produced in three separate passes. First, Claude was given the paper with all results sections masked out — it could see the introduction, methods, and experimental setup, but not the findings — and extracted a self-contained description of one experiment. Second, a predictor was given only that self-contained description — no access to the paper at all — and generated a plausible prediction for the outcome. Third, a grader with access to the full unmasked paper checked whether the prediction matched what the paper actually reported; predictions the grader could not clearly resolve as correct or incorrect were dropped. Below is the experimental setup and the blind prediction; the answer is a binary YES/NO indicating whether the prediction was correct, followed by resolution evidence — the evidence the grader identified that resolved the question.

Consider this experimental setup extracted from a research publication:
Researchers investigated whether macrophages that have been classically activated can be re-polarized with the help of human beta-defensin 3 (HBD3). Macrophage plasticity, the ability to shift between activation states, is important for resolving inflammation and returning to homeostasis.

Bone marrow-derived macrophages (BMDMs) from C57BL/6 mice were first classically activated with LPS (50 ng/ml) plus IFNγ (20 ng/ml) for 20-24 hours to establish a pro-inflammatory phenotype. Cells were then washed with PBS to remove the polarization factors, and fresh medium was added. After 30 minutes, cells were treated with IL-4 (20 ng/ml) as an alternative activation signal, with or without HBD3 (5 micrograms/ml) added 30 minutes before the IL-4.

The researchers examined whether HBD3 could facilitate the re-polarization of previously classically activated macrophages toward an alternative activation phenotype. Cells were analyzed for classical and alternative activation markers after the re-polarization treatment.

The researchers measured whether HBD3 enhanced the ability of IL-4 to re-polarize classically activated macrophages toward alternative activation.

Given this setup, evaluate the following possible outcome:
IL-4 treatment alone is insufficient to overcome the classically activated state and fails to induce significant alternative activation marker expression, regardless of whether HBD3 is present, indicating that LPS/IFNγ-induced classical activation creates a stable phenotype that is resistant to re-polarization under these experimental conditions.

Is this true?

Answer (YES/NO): YES